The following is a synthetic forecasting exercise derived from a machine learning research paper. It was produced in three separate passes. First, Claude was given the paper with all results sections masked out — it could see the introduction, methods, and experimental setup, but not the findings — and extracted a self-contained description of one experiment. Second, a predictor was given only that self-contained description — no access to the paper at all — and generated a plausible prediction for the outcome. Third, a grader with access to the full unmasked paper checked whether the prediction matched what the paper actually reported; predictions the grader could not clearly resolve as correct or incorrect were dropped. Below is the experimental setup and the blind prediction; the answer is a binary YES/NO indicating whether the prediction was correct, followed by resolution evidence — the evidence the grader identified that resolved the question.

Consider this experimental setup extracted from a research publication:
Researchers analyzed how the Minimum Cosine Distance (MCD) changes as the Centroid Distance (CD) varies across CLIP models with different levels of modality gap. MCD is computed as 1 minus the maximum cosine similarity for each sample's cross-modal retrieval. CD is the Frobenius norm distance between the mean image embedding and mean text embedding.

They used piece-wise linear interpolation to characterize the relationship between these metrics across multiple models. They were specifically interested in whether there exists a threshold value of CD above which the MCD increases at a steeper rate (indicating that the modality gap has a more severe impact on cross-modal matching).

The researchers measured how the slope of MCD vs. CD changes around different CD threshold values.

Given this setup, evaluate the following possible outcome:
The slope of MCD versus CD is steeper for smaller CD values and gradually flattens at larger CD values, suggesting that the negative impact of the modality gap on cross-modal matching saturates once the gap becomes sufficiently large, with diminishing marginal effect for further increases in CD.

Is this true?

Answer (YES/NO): NO